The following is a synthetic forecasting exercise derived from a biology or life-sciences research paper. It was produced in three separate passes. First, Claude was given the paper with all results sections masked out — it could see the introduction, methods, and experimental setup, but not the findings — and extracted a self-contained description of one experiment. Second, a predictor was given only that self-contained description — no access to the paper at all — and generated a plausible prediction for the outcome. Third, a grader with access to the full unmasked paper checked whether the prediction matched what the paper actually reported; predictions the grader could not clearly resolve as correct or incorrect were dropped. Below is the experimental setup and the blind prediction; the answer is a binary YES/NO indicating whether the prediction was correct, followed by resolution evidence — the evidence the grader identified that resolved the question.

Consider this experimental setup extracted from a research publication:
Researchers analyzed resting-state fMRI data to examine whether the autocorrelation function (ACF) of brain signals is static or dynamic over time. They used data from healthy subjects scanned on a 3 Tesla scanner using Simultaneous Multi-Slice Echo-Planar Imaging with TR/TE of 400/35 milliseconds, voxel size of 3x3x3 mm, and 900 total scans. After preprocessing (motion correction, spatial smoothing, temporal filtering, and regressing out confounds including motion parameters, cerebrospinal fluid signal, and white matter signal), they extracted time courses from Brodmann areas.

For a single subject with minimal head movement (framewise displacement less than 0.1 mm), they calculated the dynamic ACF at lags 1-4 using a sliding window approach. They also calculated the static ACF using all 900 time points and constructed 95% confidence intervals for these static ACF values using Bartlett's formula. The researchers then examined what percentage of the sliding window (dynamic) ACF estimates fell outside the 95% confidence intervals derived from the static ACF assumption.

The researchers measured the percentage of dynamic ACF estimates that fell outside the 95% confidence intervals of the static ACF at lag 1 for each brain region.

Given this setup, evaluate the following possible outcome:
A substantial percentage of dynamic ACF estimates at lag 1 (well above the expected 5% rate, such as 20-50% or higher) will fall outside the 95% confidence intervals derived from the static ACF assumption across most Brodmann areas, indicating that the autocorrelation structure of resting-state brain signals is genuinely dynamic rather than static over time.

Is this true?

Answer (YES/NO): YES